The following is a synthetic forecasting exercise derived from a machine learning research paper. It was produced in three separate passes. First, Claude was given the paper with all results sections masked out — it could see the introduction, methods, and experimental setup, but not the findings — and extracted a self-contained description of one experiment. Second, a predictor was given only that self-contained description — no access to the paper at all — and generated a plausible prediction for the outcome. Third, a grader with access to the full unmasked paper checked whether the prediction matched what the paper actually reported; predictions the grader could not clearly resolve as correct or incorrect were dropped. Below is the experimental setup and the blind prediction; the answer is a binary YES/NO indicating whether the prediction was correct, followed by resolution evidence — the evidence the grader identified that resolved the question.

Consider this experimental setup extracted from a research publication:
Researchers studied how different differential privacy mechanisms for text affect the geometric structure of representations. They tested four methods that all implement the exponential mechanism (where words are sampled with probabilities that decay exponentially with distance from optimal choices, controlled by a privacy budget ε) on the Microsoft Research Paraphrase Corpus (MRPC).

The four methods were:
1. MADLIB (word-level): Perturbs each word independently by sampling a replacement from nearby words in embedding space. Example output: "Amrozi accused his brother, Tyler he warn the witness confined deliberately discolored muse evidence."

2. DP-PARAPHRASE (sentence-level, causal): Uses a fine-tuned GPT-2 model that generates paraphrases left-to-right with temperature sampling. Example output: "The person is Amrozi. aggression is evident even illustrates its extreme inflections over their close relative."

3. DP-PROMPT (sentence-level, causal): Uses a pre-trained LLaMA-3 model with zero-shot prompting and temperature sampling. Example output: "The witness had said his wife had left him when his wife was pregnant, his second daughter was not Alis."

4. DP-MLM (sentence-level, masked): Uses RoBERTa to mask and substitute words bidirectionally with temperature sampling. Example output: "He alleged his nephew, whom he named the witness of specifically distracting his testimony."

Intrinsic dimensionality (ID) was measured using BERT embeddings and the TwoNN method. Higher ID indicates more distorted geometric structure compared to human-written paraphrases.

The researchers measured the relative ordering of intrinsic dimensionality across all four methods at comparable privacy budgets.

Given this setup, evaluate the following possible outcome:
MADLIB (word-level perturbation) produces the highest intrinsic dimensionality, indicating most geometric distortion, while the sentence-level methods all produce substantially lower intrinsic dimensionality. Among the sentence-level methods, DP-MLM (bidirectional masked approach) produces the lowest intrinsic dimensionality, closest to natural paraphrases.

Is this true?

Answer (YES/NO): YES